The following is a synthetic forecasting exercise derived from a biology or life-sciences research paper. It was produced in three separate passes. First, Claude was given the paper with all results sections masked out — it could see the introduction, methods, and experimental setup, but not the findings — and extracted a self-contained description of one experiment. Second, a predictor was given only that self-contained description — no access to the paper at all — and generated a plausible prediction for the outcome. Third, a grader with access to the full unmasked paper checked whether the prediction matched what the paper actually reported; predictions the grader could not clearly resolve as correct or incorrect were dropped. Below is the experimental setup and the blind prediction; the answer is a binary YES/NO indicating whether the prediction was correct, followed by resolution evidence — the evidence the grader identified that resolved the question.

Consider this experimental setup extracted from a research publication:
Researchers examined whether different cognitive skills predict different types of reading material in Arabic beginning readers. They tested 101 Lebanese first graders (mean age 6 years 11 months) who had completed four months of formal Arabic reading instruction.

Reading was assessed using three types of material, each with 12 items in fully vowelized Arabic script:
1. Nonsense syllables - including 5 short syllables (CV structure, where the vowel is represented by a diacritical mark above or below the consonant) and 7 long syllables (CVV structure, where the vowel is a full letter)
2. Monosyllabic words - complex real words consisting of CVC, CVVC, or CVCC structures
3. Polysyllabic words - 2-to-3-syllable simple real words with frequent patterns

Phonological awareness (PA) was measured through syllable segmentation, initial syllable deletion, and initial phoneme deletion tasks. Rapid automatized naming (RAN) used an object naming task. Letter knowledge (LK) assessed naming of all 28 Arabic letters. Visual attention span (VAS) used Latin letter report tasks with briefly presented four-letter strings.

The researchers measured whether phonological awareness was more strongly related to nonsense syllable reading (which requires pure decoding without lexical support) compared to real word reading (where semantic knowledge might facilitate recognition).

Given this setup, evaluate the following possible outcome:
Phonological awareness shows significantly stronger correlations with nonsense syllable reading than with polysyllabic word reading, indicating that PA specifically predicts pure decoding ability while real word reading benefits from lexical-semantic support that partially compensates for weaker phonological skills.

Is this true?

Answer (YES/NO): NO